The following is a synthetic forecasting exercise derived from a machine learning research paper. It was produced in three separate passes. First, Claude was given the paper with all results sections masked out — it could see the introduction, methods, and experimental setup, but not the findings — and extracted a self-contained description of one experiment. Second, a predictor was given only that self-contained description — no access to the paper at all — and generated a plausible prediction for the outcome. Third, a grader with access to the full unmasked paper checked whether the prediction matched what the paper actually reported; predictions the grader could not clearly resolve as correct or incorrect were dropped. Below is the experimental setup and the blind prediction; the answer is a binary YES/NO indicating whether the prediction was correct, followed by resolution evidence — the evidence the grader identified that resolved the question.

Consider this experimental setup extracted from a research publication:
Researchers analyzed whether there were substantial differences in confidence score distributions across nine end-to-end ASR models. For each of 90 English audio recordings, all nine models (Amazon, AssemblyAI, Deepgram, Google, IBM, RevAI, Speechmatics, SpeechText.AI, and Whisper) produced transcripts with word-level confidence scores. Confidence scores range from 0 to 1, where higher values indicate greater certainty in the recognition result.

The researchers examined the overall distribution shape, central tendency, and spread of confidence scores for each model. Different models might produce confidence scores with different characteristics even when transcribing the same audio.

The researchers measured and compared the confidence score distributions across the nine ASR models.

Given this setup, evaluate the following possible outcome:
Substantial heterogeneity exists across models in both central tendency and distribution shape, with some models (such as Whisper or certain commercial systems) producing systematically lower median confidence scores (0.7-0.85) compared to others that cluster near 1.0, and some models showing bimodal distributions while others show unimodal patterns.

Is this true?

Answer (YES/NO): NO